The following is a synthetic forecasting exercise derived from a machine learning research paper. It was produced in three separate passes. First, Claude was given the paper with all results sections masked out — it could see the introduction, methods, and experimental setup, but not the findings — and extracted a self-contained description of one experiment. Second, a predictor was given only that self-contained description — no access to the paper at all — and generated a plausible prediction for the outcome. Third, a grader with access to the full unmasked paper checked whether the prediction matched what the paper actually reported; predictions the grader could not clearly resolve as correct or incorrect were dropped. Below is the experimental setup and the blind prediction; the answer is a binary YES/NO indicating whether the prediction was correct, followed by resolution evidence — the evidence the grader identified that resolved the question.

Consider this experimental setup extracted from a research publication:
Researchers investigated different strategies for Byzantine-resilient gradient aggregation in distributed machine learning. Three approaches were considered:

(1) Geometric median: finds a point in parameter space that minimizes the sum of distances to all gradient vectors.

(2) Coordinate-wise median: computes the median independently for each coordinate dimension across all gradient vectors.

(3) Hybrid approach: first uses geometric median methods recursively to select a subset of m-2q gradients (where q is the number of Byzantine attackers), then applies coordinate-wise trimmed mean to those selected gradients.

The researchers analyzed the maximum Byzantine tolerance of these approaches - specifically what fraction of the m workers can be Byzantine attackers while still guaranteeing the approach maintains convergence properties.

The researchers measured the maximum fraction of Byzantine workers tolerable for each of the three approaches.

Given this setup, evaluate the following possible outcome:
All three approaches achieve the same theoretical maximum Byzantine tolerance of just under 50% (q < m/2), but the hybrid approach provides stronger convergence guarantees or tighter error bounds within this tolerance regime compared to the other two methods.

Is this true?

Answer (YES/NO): NO